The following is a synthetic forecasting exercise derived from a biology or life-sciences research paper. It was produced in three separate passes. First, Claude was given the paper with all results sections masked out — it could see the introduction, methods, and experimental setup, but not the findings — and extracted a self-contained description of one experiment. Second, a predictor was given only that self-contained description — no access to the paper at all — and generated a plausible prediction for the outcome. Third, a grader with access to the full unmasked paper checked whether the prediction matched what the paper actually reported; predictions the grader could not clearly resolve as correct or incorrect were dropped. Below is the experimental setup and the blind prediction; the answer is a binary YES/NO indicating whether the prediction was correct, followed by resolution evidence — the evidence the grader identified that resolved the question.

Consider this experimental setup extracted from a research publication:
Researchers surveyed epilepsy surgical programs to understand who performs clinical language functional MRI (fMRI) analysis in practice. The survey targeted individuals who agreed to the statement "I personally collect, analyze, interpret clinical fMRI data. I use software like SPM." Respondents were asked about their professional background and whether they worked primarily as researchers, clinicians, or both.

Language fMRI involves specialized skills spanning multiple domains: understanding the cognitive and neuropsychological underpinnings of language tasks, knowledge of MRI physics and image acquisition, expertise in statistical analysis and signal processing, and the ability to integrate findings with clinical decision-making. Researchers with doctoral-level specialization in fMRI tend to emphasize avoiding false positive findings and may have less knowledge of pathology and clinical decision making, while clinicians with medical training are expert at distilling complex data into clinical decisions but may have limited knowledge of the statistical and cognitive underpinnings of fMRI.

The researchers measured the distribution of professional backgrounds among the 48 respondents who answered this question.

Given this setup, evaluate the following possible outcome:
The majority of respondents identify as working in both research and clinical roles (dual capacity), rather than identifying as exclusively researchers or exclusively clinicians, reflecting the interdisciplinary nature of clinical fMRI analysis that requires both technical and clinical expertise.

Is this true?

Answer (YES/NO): YES